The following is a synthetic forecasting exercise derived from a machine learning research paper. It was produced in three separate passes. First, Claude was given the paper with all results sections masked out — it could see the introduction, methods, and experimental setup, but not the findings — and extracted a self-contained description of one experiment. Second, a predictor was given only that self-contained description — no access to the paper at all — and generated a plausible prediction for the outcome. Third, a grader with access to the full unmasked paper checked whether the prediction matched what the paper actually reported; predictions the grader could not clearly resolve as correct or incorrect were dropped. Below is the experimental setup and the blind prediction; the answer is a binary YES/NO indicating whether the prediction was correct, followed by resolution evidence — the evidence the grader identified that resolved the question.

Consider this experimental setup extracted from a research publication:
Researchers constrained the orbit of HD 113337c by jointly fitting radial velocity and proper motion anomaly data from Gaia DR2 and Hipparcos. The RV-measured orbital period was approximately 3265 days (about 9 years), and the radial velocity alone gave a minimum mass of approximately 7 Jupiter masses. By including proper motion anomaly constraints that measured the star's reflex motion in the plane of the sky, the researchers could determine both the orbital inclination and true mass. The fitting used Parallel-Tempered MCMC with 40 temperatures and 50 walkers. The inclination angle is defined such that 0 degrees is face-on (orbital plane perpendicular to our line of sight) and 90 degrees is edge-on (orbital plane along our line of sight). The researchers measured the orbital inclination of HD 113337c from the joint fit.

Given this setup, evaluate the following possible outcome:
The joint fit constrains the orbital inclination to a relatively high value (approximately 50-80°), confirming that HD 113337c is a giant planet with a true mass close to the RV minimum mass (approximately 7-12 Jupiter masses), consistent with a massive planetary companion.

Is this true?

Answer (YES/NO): NO